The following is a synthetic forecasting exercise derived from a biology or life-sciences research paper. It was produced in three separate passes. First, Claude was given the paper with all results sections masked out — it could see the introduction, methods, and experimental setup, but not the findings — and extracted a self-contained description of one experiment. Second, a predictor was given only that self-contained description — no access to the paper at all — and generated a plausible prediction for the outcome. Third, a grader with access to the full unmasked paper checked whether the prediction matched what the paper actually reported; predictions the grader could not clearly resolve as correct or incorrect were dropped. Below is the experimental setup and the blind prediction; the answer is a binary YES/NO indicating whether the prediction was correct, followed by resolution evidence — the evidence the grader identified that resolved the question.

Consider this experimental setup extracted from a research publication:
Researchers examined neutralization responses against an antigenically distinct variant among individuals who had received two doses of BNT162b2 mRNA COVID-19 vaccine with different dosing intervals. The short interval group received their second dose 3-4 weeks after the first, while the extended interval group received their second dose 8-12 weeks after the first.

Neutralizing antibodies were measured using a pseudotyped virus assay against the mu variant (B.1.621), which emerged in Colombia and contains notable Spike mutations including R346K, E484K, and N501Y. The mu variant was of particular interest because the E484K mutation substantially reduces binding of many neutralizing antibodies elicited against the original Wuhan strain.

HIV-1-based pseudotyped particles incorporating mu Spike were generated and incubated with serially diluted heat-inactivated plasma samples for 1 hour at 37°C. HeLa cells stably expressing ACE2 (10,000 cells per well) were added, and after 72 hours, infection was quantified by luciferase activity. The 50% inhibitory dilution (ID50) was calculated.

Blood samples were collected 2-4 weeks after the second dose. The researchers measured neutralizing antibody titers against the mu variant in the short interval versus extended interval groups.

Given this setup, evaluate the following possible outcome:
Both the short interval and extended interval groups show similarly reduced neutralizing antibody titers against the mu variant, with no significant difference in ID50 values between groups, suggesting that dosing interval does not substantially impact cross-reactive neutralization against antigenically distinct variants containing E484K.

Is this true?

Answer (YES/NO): NO